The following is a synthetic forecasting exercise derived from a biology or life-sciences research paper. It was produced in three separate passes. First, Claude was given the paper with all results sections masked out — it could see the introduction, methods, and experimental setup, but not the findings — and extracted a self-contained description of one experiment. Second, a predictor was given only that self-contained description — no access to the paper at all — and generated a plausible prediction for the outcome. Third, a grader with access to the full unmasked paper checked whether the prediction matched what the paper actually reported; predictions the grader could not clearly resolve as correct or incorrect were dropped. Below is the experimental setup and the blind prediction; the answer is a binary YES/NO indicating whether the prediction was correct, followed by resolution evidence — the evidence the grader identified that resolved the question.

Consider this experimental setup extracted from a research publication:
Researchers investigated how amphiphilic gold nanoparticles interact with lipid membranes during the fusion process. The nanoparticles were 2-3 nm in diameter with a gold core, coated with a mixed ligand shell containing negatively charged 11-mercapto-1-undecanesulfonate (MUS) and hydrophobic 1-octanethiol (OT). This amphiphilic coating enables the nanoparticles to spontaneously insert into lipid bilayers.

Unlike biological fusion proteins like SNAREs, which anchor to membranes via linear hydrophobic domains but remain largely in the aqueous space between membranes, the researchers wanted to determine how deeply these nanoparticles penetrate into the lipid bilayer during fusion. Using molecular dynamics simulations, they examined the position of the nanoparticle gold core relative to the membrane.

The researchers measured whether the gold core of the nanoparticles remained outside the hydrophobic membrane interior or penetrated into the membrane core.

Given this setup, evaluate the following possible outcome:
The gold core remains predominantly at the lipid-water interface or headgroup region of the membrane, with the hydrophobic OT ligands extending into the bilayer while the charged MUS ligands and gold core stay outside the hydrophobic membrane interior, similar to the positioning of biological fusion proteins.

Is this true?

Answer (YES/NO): NO